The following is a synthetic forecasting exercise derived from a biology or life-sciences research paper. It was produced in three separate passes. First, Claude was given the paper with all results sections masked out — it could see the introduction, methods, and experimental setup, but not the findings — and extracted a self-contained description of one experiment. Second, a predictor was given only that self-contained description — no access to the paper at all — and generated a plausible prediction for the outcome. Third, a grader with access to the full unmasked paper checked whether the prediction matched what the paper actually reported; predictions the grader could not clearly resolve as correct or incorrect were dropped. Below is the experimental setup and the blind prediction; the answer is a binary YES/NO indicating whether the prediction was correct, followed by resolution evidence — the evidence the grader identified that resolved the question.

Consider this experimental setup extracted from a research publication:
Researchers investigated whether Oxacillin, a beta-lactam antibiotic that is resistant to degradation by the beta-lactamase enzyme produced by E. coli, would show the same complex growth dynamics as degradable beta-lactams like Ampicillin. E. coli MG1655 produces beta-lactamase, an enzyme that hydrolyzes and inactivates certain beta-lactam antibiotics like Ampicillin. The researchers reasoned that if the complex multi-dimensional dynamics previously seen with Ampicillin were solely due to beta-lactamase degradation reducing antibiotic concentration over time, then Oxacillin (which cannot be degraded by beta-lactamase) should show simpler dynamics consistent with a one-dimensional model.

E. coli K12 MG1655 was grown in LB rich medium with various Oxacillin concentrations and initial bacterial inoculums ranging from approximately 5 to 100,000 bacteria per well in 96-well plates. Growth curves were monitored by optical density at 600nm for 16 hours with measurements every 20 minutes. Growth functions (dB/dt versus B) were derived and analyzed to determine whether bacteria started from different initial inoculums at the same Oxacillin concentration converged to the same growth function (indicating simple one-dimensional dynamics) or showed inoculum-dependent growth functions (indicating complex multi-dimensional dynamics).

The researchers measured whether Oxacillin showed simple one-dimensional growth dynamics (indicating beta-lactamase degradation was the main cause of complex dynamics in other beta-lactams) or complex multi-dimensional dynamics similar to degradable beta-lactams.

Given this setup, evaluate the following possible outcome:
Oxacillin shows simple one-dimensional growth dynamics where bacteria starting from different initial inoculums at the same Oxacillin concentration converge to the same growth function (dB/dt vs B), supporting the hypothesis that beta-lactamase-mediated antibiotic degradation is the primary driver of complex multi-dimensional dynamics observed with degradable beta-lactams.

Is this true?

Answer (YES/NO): NO